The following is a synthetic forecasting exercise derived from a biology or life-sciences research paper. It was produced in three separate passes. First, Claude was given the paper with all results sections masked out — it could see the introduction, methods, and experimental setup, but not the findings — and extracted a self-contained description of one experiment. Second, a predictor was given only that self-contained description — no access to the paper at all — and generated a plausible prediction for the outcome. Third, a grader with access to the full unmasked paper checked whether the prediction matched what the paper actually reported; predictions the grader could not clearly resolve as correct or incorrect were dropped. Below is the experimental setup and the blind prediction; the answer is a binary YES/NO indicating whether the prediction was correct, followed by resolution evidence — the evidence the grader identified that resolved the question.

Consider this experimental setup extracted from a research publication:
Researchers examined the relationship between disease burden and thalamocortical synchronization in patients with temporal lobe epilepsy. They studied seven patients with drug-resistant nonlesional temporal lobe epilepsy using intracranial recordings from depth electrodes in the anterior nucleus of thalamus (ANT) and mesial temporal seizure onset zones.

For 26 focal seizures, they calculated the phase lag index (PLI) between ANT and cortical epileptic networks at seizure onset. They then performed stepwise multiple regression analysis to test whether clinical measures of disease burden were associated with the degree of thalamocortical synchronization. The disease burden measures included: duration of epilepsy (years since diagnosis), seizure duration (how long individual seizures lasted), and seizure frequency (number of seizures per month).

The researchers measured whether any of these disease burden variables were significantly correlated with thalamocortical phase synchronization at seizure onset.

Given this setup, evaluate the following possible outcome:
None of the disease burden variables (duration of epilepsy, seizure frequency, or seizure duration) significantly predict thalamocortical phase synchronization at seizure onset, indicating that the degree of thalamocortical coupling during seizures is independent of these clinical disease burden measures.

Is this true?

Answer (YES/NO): NO